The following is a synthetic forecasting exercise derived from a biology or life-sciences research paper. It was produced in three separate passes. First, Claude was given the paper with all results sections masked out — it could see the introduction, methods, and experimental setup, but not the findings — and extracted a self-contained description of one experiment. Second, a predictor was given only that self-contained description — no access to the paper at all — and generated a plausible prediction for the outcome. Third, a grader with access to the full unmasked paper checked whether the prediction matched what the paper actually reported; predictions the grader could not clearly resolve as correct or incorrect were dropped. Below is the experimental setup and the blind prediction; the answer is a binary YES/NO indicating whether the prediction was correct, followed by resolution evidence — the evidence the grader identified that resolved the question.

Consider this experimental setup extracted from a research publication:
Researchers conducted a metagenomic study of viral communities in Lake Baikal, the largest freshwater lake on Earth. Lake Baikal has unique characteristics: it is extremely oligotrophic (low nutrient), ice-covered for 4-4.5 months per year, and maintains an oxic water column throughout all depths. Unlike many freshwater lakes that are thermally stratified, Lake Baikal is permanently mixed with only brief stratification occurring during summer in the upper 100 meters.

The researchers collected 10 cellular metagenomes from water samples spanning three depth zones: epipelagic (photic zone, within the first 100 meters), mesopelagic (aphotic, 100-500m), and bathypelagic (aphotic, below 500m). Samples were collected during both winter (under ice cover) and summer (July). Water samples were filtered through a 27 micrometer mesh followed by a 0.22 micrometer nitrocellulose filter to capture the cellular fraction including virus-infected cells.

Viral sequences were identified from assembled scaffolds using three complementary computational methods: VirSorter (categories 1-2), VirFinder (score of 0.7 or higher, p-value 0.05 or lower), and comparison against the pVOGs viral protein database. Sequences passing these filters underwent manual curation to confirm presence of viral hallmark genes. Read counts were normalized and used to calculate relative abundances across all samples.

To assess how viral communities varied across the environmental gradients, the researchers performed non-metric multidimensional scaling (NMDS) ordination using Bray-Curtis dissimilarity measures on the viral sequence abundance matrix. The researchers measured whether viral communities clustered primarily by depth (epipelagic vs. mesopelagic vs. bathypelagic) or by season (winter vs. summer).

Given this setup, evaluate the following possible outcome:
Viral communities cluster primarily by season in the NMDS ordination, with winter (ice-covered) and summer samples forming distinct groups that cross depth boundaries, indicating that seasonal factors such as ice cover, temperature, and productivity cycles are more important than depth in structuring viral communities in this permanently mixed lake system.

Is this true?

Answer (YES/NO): NO